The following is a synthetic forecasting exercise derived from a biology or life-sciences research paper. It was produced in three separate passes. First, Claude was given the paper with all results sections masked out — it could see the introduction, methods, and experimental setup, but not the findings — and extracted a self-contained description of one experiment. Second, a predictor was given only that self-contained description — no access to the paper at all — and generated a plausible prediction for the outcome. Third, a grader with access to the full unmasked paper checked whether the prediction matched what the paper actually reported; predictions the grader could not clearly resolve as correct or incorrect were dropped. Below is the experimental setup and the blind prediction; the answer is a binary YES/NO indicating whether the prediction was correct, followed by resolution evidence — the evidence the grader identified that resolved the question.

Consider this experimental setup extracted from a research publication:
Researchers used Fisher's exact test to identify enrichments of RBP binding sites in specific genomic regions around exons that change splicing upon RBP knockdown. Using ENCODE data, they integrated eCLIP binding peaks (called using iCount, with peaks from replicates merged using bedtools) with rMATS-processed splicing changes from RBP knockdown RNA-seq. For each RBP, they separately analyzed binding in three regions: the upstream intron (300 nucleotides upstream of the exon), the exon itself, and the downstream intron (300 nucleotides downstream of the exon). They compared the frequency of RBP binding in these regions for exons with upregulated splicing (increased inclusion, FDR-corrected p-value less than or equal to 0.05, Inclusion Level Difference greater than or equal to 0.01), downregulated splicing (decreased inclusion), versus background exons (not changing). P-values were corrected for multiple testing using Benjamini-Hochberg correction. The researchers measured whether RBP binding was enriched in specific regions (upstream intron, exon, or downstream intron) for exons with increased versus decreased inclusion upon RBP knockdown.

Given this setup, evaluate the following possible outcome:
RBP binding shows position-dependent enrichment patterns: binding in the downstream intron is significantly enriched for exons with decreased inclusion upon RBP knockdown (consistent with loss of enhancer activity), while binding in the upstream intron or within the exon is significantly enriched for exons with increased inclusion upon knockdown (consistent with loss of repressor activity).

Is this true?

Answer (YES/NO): NO